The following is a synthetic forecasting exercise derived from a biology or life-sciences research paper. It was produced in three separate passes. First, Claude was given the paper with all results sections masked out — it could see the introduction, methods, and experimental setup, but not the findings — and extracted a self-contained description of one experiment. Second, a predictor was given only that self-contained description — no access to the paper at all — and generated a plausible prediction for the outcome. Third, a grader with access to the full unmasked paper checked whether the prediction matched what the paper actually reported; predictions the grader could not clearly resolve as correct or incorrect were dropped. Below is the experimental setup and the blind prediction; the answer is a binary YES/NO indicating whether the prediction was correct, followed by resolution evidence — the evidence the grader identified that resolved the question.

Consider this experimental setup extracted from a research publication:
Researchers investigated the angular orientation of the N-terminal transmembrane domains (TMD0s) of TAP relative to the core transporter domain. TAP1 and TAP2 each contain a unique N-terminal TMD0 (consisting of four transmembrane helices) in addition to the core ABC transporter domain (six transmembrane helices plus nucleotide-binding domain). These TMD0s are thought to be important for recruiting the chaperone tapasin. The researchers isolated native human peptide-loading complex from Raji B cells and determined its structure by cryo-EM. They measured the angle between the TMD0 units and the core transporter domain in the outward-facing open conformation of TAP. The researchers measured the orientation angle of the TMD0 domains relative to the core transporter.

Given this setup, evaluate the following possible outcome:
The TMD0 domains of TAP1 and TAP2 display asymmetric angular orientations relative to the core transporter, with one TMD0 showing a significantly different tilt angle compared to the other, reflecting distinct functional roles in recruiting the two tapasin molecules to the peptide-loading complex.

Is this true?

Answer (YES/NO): NO